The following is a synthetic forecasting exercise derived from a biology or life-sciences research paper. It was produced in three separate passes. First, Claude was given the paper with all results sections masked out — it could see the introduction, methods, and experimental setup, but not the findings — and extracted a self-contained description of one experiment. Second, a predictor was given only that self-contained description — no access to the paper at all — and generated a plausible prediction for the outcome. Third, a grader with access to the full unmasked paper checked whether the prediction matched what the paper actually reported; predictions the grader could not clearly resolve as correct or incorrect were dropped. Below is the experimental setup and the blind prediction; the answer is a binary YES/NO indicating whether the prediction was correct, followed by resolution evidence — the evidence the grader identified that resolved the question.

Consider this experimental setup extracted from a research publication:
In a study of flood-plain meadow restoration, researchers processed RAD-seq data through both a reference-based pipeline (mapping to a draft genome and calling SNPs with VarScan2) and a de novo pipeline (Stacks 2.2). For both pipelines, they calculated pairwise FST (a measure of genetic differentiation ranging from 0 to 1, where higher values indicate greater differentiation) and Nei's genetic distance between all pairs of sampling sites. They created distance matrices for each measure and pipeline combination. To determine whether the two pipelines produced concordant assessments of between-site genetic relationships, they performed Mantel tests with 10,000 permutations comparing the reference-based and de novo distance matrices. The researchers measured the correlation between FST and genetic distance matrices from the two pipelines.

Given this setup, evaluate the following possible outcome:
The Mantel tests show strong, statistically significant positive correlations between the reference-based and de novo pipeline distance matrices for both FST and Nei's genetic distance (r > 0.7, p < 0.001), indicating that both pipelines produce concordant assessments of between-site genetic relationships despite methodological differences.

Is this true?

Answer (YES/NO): YES